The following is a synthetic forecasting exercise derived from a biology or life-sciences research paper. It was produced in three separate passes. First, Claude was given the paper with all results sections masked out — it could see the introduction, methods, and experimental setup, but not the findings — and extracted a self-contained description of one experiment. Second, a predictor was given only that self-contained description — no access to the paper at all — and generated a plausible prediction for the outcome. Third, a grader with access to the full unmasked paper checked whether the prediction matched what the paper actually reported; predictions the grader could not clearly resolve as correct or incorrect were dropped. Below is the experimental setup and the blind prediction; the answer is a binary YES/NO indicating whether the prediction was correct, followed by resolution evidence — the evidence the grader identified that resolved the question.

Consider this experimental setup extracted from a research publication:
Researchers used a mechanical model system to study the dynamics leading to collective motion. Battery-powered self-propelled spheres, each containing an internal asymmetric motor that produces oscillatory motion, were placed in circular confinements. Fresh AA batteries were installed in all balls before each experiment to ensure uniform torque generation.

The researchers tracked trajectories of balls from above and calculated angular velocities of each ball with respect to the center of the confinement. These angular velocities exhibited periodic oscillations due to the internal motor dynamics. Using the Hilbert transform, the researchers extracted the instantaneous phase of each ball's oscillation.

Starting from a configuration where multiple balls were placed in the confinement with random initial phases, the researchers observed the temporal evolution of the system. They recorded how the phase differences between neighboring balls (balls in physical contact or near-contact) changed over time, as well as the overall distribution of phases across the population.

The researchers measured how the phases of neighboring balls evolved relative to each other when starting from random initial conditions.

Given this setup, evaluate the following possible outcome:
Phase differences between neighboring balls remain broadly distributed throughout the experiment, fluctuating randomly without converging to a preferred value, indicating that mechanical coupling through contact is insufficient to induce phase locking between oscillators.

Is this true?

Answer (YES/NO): NO